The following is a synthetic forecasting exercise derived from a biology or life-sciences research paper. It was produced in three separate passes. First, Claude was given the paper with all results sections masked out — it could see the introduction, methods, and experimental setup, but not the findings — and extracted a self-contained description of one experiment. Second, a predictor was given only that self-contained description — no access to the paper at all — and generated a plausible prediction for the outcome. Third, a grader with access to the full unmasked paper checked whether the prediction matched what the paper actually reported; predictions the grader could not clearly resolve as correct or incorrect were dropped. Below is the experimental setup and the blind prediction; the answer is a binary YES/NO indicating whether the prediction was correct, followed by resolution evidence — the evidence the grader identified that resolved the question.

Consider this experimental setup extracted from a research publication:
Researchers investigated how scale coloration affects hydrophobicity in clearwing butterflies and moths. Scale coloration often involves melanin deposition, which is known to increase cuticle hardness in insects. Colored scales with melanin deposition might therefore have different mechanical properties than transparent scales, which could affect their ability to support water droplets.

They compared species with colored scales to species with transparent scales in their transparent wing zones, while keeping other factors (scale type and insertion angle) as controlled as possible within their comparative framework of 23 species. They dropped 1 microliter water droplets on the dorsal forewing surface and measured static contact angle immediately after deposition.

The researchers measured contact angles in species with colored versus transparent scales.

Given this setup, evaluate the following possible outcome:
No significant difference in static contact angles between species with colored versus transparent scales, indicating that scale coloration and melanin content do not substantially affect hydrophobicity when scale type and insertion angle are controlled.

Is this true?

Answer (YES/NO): NO